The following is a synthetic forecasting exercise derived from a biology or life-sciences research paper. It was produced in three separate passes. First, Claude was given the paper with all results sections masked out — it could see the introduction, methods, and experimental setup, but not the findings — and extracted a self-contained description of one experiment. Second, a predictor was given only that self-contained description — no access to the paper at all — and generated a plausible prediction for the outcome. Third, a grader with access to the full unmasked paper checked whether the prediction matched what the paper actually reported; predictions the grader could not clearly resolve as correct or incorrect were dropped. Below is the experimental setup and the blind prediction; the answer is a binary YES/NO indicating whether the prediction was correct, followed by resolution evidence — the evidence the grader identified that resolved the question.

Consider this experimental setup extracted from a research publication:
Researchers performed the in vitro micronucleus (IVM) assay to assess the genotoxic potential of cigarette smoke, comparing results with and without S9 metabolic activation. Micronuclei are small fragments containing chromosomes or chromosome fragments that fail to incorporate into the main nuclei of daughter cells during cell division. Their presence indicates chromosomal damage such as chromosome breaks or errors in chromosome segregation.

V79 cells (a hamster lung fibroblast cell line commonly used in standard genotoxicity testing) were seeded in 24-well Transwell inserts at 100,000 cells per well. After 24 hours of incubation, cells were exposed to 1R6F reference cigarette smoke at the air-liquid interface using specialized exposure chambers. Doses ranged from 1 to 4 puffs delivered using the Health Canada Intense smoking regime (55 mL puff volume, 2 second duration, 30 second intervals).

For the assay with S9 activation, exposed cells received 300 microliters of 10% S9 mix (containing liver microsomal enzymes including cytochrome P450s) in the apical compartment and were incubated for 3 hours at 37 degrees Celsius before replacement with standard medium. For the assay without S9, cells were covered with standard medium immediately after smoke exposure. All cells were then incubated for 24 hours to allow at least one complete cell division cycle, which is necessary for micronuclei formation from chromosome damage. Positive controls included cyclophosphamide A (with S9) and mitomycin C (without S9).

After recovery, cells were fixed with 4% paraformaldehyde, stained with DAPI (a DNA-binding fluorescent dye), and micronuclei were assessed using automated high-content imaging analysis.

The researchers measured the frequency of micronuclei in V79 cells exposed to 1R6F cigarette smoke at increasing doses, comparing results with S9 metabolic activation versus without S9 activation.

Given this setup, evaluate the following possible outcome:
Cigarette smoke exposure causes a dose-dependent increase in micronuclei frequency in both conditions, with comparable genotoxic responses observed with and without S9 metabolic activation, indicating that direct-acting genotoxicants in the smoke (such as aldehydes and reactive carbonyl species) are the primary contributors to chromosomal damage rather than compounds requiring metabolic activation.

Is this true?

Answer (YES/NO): NO